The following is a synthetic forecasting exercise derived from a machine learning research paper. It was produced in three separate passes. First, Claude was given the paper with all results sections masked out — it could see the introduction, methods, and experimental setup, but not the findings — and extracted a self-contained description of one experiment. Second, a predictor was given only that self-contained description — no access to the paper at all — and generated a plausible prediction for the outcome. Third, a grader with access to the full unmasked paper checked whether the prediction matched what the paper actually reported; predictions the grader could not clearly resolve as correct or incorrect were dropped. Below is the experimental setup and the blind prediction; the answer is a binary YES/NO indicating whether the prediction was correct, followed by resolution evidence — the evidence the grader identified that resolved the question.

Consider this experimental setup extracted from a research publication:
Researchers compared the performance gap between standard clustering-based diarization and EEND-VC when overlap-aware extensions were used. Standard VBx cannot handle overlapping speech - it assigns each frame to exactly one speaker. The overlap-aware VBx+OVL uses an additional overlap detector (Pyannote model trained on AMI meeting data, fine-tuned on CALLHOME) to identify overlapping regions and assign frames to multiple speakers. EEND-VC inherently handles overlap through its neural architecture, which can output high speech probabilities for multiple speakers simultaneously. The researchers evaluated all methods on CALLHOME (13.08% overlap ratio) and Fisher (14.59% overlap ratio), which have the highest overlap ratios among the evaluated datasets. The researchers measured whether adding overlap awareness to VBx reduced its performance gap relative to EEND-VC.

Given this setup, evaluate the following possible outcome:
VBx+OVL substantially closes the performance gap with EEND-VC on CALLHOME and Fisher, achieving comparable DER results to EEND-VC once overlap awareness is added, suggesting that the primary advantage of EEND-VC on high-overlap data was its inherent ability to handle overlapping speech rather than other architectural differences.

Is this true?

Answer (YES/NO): NO